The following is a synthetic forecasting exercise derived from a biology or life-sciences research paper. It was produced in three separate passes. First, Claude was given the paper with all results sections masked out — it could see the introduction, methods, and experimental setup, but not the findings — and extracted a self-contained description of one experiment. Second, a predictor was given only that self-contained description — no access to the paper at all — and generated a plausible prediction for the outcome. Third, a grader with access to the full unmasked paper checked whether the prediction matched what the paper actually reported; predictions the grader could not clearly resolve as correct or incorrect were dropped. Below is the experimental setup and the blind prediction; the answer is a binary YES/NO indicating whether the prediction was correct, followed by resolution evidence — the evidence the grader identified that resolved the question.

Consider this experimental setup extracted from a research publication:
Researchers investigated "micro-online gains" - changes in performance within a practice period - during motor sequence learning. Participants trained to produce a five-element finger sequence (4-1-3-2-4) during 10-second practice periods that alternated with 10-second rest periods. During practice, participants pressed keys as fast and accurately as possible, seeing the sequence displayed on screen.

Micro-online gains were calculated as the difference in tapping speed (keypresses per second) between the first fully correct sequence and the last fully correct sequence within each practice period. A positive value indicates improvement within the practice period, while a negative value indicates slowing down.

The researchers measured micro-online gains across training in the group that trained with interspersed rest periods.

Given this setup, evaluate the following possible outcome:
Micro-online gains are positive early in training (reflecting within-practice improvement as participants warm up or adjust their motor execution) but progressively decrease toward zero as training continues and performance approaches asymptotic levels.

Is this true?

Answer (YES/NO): NO